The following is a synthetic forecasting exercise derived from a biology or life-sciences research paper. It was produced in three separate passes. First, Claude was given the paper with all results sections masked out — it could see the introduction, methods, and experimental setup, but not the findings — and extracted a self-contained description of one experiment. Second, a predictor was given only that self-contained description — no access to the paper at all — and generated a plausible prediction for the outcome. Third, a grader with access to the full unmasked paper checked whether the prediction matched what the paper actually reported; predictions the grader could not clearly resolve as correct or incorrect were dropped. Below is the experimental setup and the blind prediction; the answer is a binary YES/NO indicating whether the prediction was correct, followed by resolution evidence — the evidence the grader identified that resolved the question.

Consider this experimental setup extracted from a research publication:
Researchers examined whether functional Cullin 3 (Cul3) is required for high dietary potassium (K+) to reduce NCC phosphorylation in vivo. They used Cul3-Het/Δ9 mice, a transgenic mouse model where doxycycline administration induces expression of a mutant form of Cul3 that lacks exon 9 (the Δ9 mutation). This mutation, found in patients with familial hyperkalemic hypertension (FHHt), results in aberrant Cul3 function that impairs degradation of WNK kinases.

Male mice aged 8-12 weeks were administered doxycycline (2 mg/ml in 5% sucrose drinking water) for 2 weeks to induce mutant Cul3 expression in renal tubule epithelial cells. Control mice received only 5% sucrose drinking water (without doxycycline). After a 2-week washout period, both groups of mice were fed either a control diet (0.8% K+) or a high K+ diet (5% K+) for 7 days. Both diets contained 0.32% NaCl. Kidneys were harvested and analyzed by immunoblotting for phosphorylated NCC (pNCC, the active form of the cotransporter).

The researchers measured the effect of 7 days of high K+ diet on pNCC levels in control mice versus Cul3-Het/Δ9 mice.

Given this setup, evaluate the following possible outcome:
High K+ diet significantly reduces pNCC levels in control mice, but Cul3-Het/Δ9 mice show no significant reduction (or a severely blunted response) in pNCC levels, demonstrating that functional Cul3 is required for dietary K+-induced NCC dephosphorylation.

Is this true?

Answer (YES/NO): NO